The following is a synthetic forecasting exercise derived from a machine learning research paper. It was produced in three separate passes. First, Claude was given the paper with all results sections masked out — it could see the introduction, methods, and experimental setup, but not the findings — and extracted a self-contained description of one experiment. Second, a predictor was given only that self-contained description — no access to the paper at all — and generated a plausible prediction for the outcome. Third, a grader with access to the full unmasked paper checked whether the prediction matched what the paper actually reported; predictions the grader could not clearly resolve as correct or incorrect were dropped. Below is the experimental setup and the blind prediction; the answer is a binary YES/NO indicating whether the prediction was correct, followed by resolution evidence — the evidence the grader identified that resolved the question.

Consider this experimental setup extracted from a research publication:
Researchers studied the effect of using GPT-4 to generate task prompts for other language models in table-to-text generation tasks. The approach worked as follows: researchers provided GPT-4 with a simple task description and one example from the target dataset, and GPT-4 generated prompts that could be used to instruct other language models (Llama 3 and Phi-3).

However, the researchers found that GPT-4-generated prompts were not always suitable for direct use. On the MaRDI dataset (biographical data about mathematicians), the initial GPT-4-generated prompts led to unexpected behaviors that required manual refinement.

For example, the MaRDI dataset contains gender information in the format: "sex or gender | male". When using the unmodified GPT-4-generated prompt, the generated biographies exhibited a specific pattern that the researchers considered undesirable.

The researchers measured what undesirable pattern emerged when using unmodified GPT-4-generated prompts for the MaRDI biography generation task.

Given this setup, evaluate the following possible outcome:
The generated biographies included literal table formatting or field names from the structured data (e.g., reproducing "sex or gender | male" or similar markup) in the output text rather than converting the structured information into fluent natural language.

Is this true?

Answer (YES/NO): NO